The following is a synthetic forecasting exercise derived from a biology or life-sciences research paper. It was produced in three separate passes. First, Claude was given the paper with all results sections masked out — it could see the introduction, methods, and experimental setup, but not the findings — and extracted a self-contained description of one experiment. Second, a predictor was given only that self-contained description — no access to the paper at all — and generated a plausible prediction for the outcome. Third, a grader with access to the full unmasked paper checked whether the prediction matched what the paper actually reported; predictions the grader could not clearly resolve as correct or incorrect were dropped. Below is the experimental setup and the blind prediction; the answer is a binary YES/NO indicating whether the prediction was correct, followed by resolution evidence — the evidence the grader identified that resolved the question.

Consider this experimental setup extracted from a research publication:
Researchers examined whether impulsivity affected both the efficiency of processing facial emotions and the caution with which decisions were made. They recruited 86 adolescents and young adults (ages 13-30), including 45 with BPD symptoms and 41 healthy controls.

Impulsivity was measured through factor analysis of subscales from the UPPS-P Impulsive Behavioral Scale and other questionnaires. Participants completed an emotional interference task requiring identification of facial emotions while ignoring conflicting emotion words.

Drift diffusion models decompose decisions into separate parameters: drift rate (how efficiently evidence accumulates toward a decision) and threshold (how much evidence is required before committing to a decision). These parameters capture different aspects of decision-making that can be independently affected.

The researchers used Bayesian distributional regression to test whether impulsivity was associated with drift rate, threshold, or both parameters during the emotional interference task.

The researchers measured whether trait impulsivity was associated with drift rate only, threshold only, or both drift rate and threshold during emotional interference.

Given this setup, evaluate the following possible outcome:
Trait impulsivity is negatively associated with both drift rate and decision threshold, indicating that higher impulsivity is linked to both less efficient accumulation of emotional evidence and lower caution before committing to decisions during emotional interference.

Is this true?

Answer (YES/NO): NO